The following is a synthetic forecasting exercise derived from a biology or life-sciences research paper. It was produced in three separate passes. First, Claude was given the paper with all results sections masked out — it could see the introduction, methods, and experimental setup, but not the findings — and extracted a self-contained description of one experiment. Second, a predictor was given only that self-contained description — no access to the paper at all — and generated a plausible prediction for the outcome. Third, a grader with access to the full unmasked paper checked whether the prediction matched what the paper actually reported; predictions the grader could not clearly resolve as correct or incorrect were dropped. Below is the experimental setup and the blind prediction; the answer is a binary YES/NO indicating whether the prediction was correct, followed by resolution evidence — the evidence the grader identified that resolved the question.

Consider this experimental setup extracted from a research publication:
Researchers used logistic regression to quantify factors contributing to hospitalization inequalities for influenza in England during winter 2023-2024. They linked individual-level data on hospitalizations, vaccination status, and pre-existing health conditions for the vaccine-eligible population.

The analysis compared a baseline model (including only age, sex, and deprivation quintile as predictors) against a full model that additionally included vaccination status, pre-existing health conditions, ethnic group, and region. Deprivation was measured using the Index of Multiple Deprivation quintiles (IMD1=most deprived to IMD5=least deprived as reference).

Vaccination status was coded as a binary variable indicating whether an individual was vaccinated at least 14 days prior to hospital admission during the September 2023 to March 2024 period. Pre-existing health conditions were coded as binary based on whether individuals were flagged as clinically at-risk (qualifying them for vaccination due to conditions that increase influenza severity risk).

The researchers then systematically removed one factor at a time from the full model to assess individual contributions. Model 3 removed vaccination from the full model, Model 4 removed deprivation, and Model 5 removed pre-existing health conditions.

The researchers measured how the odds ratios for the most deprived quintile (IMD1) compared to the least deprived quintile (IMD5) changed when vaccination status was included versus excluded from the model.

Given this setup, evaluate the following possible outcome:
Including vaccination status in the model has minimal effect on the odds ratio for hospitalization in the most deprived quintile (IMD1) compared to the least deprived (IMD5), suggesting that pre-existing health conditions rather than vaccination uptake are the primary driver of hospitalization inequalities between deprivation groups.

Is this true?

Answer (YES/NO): NO